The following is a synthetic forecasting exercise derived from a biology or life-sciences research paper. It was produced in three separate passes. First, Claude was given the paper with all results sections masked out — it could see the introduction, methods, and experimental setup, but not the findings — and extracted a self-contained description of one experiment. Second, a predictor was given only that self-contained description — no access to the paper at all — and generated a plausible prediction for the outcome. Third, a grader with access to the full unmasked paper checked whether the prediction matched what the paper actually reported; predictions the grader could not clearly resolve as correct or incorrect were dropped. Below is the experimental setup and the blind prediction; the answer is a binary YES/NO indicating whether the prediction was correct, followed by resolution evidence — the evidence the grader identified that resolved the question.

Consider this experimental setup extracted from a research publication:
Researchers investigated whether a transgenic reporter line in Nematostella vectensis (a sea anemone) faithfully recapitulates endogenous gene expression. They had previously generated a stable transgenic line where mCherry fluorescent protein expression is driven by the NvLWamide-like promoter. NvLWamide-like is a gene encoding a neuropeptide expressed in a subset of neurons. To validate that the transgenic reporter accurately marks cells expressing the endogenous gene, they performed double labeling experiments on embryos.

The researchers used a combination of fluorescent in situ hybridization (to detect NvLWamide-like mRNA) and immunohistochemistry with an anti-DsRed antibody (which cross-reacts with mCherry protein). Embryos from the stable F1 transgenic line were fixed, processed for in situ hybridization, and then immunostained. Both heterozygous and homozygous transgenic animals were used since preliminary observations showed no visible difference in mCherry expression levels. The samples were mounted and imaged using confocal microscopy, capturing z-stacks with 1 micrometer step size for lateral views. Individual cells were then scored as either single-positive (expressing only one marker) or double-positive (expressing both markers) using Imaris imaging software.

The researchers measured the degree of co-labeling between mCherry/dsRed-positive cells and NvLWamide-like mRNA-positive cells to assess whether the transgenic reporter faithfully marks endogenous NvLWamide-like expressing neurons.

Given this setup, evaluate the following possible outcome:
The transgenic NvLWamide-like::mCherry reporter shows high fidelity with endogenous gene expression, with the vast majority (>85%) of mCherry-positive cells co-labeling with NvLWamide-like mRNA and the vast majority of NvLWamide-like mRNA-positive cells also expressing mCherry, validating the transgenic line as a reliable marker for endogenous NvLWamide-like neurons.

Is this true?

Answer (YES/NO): NO